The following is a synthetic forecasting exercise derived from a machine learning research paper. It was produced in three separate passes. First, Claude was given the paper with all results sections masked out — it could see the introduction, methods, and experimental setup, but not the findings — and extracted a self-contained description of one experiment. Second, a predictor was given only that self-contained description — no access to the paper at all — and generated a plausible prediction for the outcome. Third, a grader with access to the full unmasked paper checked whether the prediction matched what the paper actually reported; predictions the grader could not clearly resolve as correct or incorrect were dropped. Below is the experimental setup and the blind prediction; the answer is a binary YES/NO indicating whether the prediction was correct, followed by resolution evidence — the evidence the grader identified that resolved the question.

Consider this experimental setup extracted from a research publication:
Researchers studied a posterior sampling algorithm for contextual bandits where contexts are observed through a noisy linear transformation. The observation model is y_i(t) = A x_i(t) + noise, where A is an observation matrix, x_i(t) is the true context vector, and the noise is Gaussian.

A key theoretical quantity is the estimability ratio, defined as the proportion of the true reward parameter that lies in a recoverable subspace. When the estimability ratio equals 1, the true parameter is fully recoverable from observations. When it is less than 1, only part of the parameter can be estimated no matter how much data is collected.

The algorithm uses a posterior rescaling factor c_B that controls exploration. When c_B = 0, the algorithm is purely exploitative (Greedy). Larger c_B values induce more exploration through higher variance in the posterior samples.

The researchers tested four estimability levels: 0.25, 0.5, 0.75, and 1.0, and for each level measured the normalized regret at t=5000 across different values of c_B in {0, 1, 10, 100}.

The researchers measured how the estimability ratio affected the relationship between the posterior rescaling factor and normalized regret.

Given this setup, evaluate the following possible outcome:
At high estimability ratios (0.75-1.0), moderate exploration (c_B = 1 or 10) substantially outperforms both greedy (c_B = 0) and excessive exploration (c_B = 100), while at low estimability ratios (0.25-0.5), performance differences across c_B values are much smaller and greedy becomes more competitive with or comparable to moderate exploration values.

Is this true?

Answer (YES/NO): NO